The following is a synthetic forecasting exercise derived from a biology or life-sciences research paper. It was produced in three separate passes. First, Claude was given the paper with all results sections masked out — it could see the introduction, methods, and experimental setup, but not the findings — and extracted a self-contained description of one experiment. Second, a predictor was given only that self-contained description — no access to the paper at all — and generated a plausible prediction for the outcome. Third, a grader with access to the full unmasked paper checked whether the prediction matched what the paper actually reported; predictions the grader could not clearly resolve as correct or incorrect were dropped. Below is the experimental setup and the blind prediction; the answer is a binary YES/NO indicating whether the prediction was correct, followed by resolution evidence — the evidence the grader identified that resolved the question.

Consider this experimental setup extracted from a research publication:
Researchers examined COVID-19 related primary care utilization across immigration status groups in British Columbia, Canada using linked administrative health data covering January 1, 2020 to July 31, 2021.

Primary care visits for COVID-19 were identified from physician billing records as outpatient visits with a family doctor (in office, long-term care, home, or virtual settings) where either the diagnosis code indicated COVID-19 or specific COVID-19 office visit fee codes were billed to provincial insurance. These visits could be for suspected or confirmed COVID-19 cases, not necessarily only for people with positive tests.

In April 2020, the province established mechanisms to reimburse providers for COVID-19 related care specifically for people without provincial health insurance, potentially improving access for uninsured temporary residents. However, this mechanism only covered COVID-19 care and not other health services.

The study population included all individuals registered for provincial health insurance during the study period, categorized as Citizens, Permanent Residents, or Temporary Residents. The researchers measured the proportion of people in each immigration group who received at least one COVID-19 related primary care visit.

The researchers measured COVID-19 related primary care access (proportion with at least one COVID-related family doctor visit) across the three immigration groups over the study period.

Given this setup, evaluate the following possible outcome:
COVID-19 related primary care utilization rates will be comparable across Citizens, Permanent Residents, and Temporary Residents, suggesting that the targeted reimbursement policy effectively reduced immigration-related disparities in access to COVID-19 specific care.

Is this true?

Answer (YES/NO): NO